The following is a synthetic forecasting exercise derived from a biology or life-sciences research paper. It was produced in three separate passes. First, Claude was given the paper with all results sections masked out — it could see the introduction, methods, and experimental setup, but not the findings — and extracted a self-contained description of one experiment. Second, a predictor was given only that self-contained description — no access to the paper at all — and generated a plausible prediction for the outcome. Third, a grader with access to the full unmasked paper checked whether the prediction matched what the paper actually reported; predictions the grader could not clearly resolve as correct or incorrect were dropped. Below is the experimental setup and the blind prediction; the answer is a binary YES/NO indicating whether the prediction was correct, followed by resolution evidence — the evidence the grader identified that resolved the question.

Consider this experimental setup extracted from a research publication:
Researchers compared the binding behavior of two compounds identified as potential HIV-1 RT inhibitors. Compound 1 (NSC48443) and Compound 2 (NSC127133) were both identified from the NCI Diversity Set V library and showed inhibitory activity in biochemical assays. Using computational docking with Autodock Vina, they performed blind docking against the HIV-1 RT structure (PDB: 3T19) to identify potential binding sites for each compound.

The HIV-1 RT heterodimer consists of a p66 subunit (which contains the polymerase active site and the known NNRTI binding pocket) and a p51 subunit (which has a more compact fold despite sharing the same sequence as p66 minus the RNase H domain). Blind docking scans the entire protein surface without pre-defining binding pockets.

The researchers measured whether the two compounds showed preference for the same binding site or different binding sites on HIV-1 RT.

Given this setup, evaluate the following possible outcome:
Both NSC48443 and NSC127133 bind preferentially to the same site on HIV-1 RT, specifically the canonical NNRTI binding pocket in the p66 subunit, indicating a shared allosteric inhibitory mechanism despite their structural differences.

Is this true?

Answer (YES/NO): NO